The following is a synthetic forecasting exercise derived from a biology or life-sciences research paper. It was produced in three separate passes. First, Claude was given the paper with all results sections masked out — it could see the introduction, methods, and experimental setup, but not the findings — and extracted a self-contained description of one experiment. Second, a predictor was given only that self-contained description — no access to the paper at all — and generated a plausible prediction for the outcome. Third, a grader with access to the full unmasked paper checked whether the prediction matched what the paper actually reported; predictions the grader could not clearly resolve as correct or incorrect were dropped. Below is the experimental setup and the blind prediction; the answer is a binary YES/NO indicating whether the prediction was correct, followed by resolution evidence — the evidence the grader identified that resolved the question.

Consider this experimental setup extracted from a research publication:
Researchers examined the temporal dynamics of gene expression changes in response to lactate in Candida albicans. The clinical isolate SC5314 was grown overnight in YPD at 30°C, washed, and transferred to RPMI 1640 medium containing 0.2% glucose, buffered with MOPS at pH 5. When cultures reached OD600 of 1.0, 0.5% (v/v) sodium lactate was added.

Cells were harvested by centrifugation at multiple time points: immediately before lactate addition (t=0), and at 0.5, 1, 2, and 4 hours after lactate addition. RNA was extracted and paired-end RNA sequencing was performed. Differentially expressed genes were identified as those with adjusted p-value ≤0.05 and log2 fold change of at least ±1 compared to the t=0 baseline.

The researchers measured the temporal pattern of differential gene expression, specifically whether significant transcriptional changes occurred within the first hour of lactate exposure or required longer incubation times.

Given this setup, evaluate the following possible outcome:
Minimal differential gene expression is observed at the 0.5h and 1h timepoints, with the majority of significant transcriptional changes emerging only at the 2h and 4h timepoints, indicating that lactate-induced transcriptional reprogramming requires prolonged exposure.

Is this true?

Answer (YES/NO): NO